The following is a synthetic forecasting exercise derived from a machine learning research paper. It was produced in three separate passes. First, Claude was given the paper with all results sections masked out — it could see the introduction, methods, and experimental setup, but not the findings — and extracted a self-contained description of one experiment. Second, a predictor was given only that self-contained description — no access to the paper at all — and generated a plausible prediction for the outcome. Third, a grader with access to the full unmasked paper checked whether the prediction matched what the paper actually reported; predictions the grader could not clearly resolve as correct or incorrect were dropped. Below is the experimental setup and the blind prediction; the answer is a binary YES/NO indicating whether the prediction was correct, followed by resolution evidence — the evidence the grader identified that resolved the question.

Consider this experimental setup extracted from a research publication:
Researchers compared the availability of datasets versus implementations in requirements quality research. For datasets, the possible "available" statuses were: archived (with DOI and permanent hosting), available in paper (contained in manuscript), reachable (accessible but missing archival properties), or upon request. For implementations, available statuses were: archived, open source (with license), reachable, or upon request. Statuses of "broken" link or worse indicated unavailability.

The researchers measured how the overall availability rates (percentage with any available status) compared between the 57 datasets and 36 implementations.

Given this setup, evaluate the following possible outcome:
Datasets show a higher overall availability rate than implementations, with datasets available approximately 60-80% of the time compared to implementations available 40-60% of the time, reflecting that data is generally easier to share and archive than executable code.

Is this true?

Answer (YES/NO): NO